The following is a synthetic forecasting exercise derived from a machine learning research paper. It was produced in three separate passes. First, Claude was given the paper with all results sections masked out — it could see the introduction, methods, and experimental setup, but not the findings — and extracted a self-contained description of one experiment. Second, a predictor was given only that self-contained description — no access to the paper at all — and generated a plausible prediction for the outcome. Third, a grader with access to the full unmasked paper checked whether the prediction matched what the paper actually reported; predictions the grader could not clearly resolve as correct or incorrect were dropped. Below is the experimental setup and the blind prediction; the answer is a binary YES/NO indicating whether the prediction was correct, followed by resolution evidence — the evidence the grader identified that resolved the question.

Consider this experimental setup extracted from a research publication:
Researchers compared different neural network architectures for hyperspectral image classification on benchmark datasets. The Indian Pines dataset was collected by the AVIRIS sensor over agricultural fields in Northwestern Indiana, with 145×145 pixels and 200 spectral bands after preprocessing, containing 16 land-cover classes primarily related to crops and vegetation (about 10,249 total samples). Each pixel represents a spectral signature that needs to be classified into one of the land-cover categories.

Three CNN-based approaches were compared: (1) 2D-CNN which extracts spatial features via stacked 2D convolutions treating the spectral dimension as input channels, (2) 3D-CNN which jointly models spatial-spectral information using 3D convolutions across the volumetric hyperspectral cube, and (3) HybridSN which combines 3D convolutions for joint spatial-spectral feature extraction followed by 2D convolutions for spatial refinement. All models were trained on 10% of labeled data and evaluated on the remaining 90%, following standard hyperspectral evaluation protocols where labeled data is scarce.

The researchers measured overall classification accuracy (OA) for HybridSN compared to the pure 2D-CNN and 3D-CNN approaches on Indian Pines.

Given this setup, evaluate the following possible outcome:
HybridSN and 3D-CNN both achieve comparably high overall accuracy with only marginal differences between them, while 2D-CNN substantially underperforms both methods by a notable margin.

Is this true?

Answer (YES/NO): NO